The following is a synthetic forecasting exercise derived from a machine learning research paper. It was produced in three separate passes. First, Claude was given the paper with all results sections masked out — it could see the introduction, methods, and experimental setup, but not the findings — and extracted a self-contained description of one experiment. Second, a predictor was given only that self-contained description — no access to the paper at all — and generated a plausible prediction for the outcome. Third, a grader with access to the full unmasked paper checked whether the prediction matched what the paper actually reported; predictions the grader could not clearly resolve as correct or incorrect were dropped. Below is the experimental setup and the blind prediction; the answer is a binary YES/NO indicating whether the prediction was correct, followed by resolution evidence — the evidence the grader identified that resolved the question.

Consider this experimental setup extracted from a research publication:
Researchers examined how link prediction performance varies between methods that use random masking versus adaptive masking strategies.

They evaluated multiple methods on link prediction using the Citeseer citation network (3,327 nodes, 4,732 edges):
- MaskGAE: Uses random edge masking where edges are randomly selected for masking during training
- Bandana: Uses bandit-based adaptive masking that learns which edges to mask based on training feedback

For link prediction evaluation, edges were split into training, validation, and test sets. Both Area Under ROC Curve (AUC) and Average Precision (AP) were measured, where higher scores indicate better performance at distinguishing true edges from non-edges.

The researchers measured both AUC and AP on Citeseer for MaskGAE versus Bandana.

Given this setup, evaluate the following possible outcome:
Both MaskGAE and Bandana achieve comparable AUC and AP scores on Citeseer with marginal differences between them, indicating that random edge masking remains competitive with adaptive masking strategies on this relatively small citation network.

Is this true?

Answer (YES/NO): NO